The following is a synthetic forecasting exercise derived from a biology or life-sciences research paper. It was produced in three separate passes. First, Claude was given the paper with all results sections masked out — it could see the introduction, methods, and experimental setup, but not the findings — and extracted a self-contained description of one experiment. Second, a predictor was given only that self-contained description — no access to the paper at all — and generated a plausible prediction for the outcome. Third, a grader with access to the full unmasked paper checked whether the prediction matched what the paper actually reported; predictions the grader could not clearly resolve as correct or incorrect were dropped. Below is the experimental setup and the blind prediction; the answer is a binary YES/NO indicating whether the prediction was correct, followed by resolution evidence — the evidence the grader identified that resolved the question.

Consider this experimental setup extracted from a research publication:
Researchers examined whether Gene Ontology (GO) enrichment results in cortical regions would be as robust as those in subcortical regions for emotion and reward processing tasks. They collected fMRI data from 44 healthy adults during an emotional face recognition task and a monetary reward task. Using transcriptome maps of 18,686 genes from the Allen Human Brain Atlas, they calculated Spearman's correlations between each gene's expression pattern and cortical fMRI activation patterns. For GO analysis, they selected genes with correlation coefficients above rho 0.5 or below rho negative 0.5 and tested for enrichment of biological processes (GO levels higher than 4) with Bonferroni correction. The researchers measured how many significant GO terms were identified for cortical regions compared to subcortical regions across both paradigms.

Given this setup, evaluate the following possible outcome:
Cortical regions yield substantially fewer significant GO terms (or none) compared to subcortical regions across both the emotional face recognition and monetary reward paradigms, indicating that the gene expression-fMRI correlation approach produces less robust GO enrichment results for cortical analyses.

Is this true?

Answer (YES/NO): YES